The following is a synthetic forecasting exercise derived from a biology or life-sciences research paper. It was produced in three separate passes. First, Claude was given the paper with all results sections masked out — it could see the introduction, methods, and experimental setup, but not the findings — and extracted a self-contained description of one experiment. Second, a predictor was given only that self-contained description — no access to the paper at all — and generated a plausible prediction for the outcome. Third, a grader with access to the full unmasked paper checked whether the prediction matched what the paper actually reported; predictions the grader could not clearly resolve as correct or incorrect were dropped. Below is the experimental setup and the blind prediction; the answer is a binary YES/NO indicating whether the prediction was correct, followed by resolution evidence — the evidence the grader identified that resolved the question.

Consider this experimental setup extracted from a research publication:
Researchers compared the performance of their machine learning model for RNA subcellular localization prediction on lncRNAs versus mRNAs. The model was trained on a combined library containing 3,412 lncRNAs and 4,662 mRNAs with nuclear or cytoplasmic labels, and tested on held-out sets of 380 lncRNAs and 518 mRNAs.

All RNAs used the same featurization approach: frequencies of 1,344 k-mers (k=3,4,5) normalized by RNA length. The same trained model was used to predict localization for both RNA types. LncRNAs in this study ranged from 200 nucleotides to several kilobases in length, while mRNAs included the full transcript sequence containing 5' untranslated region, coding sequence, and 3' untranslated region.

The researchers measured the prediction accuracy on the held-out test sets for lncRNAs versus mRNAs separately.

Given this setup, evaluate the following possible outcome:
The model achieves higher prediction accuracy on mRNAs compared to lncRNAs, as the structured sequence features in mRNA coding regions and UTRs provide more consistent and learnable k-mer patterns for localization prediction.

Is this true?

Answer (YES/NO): YES